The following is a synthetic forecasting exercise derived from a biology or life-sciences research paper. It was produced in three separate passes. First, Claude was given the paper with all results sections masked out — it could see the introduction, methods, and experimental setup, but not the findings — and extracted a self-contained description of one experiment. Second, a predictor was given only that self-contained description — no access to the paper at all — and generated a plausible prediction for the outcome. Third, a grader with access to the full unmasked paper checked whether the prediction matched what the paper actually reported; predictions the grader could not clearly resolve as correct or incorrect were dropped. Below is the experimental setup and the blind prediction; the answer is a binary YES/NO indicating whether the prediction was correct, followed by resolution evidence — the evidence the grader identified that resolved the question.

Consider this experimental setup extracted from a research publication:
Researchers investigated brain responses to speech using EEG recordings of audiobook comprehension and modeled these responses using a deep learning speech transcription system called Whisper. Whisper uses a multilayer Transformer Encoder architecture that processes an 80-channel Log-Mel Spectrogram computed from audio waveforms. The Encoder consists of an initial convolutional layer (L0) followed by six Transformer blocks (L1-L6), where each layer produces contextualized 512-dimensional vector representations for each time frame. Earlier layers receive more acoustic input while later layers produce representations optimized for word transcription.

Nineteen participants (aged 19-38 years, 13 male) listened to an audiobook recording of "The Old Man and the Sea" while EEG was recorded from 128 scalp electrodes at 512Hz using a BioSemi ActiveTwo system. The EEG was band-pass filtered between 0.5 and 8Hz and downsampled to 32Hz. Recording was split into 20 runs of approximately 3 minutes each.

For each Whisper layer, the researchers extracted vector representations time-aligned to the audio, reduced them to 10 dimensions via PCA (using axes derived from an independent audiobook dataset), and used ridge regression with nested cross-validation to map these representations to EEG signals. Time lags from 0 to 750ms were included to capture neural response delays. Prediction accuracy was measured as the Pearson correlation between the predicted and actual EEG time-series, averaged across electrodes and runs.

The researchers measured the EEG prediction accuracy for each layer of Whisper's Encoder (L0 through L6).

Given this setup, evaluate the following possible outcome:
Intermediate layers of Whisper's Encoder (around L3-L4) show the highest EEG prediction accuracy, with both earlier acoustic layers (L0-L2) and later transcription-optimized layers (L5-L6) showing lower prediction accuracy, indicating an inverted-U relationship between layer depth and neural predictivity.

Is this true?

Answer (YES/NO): NO